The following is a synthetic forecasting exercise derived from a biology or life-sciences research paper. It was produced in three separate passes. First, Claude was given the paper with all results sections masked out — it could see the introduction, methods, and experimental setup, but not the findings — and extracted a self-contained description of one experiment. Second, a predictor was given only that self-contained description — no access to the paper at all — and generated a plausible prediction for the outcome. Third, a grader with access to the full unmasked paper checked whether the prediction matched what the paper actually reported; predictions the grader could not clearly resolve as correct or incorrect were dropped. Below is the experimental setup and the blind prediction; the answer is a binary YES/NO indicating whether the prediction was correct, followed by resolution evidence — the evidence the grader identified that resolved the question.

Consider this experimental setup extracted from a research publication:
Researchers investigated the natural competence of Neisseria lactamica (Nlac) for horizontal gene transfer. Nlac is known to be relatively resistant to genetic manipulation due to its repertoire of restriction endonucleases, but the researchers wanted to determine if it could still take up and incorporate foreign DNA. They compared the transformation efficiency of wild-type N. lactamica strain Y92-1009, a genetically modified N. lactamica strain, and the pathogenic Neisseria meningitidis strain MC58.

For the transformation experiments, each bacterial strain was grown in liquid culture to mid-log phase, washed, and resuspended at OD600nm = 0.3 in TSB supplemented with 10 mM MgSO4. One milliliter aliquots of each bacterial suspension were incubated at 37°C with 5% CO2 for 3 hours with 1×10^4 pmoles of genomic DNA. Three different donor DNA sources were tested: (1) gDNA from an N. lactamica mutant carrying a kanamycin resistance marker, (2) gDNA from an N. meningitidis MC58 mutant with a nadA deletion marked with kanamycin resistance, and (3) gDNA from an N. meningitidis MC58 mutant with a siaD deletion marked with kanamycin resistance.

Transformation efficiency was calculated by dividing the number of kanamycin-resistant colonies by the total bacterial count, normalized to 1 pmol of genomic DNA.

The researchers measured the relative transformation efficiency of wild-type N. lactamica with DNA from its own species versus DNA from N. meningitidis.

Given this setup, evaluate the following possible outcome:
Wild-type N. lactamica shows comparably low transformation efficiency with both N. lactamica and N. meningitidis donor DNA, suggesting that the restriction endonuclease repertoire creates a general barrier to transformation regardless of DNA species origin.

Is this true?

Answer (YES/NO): NO